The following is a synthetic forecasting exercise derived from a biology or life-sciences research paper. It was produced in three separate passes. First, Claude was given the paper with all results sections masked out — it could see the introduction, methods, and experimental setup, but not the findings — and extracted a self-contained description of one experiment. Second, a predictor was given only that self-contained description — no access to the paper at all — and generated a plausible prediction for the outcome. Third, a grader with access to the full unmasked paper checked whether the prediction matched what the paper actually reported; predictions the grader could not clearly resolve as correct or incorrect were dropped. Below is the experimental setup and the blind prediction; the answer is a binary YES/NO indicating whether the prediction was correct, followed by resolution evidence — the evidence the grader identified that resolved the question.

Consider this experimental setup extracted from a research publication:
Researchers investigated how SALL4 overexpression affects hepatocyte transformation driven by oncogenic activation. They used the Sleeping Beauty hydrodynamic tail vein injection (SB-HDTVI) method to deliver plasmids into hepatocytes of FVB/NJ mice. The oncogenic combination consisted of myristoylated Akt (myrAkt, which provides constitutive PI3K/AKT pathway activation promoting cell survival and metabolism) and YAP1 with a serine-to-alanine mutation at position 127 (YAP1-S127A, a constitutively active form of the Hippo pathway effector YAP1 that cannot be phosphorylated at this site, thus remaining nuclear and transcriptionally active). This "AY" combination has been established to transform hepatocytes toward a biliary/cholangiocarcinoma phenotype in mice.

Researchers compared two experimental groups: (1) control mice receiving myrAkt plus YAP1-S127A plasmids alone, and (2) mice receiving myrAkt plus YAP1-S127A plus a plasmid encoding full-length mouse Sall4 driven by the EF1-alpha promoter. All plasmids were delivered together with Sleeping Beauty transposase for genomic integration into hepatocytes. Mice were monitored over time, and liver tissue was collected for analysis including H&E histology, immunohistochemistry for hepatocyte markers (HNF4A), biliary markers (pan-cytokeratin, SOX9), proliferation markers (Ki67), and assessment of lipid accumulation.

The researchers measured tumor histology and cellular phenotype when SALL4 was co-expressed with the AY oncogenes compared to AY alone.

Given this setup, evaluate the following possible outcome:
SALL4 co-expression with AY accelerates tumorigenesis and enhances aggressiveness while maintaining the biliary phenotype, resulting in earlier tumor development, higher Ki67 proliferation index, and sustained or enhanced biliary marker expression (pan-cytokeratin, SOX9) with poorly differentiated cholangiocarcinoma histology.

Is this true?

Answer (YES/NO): NO